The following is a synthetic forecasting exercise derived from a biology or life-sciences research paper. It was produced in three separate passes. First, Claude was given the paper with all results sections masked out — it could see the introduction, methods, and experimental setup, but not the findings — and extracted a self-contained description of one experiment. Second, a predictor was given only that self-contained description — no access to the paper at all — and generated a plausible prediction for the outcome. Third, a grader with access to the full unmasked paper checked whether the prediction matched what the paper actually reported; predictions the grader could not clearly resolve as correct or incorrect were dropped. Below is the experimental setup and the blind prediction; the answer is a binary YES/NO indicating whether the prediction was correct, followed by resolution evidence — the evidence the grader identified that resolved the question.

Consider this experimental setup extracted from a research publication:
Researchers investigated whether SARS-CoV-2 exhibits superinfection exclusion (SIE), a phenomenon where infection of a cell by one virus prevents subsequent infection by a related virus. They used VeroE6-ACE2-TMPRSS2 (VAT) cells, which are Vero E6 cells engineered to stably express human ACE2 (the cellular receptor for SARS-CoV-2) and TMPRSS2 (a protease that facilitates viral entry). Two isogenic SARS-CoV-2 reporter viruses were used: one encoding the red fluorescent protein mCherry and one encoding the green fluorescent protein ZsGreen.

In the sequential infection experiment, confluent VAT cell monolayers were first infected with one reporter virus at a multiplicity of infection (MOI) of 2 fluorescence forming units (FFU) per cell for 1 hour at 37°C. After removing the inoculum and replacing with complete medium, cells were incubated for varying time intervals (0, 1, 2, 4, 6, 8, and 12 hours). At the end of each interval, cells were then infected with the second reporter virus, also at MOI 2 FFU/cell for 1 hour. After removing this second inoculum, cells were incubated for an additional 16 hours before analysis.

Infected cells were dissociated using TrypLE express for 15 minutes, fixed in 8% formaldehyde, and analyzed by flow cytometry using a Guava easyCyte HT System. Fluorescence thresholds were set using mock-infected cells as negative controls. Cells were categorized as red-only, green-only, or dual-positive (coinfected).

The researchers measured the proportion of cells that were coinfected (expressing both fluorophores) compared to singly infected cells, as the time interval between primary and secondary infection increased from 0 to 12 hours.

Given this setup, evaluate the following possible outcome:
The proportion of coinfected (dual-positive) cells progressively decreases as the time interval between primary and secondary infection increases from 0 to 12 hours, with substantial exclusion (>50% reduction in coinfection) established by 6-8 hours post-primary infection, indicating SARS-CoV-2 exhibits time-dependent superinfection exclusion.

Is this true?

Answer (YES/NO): YES